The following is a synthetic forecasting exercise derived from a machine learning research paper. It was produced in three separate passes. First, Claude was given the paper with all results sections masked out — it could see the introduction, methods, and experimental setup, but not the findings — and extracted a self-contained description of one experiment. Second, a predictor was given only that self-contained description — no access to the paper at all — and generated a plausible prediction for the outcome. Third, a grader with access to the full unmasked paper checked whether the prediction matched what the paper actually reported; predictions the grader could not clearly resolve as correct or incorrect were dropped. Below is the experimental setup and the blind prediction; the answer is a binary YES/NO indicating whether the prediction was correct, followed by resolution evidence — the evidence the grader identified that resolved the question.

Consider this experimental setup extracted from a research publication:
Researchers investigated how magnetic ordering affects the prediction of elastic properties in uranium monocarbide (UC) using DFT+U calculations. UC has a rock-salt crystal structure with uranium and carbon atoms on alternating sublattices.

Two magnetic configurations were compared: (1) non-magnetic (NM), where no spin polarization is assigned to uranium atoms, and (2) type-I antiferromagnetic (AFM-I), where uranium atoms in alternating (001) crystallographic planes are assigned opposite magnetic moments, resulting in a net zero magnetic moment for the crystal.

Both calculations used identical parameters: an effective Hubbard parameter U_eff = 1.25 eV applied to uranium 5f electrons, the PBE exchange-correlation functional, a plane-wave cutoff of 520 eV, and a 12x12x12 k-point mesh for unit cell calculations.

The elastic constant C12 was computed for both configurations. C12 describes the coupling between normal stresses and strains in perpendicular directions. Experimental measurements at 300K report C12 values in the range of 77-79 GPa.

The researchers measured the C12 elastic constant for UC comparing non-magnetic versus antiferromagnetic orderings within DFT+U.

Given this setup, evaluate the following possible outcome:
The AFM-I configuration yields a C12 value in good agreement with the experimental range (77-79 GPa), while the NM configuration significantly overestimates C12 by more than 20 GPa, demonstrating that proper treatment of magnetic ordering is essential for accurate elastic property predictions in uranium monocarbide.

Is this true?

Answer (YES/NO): YES